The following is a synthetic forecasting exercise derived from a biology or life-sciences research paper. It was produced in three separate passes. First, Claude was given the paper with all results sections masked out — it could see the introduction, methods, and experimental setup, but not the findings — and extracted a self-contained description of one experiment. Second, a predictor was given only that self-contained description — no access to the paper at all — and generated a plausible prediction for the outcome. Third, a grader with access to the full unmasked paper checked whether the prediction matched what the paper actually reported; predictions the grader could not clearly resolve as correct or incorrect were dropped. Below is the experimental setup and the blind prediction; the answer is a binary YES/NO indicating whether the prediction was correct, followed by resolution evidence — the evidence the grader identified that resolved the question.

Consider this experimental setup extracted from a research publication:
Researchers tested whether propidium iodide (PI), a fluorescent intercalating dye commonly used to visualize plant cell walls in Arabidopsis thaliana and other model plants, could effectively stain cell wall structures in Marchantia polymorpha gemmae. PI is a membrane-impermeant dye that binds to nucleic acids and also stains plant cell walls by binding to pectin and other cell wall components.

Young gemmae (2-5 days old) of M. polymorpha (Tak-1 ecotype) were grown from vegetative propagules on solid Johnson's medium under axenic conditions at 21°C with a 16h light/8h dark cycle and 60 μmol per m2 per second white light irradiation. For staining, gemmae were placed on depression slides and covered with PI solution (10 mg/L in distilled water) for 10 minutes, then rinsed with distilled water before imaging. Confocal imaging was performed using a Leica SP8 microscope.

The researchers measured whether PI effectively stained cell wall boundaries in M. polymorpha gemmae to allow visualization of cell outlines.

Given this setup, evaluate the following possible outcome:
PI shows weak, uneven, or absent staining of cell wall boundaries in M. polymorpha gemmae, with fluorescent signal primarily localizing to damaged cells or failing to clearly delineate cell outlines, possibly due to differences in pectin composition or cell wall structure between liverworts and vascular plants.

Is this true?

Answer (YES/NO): NO